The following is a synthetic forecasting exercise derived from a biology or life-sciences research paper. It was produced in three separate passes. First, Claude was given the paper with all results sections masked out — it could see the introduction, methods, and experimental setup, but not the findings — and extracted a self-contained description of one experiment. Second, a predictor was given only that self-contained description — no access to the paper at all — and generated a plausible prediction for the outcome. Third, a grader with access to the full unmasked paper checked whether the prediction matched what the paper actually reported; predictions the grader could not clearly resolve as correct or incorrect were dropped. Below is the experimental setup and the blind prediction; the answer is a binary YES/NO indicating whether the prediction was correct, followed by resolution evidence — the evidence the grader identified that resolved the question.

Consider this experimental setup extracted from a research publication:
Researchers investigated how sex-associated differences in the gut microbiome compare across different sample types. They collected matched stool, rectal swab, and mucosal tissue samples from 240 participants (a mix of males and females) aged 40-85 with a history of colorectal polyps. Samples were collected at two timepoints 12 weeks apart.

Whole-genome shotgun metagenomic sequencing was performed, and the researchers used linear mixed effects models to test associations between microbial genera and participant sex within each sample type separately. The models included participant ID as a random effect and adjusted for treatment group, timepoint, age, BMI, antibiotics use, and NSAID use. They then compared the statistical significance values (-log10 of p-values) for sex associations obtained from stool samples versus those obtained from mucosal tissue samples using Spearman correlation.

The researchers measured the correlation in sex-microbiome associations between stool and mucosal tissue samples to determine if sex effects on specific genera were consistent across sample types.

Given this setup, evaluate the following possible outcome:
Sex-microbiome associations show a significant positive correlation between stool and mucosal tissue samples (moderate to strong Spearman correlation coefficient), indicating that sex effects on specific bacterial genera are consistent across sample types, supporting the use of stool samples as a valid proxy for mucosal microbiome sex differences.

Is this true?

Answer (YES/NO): NO